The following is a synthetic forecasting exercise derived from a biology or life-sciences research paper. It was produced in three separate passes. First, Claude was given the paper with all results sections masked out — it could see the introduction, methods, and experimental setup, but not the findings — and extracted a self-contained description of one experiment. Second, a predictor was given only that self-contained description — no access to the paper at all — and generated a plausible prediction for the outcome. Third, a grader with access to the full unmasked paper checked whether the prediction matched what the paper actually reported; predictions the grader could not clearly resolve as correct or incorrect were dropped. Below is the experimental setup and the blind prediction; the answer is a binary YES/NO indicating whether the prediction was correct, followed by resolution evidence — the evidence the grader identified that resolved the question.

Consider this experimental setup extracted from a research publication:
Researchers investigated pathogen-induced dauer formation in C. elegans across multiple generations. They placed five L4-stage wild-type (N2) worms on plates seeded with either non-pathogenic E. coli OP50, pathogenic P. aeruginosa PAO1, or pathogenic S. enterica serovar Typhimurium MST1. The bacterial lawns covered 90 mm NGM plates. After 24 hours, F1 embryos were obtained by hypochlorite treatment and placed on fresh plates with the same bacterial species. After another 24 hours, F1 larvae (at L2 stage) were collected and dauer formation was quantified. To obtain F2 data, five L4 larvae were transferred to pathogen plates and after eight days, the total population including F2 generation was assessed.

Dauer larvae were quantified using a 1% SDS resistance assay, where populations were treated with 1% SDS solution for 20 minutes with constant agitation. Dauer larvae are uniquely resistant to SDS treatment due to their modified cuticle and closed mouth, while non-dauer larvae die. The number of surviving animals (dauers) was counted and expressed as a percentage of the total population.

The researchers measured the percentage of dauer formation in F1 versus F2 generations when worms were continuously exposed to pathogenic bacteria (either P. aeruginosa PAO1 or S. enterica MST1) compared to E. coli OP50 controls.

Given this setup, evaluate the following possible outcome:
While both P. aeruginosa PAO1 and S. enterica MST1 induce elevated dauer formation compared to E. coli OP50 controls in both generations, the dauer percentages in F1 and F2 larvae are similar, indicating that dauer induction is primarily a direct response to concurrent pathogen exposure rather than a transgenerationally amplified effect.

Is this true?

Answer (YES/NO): NO